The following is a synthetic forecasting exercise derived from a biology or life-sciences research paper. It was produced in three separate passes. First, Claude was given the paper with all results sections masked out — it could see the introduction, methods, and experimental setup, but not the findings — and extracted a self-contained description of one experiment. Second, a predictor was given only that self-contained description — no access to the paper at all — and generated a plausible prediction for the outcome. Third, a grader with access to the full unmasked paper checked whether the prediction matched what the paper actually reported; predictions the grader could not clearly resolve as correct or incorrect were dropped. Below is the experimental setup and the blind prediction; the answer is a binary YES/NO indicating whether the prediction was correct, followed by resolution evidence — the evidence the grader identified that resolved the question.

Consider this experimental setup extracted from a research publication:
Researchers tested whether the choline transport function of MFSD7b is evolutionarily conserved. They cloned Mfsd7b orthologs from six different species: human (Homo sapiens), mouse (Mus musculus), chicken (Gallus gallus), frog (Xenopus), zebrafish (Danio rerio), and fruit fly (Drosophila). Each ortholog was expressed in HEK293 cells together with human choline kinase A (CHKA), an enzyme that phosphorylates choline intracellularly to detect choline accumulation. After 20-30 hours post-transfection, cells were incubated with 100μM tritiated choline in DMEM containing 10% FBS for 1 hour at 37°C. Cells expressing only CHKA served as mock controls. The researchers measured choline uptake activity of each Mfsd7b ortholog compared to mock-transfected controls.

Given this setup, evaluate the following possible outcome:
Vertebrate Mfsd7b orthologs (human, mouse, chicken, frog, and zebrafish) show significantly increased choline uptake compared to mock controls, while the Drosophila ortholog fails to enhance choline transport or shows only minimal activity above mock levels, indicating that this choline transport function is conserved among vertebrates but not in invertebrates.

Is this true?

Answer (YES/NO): NO